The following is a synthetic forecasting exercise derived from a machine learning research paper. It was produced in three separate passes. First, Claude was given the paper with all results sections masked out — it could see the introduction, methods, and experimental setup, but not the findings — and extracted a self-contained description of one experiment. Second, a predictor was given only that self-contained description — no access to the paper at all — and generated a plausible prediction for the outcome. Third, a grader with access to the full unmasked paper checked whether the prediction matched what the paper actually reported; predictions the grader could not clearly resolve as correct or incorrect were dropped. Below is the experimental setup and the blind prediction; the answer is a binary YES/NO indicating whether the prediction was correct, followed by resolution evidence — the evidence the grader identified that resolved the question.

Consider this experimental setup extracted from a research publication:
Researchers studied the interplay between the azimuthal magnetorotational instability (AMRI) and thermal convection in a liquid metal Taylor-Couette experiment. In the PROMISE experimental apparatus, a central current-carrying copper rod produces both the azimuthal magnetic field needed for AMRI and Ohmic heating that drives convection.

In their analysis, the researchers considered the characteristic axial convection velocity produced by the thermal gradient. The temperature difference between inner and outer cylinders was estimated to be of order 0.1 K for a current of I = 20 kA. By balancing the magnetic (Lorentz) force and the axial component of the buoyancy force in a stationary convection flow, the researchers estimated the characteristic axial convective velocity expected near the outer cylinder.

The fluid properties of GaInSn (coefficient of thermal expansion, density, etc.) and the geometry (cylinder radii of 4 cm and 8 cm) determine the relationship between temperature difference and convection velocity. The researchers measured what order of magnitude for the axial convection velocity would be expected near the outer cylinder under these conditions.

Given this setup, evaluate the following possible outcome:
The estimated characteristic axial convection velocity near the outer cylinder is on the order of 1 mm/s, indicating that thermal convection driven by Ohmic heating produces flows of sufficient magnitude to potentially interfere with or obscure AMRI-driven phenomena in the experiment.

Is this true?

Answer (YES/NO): NO